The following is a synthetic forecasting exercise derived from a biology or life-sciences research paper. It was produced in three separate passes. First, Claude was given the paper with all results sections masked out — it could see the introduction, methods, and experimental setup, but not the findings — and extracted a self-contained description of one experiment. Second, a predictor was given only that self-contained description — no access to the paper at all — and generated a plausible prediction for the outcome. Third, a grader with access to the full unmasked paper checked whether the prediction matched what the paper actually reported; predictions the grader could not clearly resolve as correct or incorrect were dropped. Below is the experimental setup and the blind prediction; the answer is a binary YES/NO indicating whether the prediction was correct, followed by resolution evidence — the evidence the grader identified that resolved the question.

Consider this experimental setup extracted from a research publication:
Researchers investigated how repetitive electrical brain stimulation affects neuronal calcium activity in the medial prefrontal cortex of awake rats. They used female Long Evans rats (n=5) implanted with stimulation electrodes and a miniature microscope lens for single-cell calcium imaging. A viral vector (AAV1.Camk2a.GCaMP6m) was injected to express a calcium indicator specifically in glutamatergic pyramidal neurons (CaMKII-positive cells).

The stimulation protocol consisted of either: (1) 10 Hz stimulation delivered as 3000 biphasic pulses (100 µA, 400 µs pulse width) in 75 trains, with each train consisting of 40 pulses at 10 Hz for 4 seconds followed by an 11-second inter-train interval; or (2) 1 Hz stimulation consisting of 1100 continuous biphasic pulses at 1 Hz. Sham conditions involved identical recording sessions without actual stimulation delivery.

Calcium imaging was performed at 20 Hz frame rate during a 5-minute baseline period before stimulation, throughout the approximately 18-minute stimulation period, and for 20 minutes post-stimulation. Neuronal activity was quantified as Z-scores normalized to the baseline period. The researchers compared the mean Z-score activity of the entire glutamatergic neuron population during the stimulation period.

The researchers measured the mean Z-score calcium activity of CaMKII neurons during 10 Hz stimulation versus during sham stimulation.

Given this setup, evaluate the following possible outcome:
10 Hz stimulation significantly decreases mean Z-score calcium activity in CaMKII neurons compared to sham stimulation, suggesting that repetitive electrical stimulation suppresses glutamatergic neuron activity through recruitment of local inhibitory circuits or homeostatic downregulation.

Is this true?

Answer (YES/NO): NO